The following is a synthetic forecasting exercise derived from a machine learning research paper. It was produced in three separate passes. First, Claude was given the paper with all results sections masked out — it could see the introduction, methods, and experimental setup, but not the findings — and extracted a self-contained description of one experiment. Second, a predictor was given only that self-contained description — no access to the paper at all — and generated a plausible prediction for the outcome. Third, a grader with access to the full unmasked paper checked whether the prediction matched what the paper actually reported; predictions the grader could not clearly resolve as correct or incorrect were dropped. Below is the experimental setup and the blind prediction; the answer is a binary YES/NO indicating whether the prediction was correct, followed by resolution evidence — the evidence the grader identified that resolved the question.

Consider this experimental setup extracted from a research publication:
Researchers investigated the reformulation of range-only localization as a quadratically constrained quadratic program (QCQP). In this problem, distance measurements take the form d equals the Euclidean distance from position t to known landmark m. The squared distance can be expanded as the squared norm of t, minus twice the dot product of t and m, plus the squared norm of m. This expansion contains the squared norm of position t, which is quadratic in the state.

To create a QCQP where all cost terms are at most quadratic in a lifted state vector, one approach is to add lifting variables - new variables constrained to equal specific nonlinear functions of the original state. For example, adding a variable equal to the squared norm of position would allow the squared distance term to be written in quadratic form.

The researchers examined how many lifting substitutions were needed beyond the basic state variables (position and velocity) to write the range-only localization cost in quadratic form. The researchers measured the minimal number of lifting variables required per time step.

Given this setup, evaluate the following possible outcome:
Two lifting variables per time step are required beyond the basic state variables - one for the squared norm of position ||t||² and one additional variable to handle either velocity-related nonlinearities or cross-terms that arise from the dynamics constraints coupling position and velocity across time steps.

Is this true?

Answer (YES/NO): NO